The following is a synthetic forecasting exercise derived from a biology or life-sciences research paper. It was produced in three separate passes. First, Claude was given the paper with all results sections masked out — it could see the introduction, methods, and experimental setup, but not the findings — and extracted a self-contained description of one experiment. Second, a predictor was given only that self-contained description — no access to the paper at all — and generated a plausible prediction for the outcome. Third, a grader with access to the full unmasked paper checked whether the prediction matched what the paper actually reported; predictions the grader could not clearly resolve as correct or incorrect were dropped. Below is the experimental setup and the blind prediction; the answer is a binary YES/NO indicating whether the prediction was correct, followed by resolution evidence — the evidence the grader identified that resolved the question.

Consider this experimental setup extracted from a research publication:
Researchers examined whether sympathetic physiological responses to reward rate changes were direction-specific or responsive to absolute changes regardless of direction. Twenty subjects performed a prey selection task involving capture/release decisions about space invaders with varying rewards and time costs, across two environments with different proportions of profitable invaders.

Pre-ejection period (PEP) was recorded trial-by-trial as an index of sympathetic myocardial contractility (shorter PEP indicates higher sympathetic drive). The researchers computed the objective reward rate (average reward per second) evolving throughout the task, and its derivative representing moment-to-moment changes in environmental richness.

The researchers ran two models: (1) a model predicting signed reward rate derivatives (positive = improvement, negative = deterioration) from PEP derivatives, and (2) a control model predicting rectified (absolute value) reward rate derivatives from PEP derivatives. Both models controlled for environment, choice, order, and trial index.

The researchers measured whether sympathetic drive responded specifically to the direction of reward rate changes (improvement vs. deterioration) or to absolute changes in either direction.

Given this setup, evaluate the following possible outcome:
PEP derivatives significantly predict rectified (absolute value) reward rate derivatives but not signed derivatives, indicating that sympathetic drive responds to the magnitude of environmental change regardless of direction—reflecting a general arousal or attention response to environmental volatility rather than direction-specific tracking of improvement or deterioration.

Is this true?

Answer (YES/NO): NO